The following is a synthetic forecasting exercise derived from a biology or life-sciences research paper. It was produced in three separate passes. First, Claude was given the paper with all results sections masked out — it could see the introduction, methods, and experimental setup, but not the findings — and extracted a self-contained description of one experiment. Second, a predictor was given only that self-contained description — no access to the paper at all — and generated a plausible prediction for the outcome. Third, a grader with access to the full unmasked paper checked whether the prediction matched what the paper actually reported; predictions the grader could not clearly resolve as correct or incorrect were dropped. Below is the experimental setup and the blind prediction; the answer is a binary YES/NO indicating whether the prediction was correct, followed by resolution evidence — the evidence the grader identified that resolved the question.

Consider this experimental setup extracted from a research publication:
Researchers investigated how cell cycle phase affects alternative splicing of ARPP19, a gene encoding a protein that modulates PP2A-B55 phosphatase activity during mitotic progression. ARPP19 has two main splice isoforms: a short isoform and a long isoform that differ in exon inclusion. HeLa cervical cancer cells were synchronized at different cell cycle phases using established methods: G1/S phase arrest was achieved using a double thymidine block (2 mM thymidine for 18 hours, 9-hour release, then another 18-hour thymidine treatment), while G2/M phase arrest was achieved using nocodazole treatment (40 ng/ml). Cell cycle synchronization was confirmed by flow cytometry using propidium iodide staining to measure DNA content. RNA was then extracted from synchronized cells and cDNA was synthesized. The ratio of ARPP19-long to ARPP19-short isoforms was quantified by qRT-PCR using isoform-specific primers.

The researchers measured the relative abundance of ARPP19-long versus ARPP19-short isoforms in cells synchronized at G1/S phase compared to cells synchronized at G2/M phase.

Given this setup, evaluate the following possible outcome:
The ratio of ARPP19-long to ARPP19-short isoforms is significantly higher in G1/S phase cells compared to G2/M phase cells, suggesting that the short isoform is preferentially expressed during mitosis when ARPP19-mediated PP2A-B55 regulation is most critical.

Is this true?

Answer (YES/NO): NO